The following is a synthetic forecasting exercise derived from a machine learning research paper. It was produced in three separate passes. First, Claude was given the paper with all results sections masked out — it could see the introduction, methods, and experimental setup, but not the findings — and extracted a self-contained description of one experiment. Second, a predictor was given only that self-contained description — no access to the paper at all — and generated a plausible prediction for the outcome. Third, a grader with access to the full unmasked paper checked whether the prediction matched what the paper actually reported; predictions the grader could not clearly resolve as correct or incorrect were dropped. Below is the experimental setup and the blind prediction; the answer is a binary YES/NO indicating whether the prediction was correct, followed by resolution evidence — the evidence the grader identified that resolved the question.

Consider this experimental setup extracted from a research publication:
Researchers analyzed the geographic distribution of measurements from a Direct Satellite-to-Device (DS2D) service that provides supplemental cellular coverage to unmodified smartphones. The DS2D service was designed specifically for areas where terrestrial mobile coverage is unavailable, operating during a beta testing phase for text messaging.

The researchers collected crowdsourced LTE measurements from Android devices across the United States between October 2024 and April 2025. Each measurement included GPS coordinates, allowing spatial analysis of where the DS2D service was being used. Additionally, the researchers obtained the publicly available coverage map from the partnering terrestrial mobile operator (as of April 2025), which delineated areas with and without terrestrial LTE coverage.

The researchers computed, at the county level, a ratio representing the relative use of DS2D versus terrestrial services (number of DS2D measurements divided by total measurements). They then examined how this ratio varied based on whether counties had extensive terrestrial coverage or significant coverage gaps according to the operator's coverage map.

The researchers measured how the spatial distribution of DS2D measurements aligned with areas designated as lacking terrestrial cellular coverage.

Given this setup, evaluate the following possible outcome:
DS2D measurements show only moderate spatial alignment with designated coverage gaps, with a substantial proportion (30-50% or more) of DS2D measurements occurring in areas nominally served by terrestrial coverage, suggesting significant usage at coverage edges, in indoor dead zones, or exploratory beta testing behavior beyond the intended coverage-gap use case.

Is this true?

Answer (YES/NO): NO